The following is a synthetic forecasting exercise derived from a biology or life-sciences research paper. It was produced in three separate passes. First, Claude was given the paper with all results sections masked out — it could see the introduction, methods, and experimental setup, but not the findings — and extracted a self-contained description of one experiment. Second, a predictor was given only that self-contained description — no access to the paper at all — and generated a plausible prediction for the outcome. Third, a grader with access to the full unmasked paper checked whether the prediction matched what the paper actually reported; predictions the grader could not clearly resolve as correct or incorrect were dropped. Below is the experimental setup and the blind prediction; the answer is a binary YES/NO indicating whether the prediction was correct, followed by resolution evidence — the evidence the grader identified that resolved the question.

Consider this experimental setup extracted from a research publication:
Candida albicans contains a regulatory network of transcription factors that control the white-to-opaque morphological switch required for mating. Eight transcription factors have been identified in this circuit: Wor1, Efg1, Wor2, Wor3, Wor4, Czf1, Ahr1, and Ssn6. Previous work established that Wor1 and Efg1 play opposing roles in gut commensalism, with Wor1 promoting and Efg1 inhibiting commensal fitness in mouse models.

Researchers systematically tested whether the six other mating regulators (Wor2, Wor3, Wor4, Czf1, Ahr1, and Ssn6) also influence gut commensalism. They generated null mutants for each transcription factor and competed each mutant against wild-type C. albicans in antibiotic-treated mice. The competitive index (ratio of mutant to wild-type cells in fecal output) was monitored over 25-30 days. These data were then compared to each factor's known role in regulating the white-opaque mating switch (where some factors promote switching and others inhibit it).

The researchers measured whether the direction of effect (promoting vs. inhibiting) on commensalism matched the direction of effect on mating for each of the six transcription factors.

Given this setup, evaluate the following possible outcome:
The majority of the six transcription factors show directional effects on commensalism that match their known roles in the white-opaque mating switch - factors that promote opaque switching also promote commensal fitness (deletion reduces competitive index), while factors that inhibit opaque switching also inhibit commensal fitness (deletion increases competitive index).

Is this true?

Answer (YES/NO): NO